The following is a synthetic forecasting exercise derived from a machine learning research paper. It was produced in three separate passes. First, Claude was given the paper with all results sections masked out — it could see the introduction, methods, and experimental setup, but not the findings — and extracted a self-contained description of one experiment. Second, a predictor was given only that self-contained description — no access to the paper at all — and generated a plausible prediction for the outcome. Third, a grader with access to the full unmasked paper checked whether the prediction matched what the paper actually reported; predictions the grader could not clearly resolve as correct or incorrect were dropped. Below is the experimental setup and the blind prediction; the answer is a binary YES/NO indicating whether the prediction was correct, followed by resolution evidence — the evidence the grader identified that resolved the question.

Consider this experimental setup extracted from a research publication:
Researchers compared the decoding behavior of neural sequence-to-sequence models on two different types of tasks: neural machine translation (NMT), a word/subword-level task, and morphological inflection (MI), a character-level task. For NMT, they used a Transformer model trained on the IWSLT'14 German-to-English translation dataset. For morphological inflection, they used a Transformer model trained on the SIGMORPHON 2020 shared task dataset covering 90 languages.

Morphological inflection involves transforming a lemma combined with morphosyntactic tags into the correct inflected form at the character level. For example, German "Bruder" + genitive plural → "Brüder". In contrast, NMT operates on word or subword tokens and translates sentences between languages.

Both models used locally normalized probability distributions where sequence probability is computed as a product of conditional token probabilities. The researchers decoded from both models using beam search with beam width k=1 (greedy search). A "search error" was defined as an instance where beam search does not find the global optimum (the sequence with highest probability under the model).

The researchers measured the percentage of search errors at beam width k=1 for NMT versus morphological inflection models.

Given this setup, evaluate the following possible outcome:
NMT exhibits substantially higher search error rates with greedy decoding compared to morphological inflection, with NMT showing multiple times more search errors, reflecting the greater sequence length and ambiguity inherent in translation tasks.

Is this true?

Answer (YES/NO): YES